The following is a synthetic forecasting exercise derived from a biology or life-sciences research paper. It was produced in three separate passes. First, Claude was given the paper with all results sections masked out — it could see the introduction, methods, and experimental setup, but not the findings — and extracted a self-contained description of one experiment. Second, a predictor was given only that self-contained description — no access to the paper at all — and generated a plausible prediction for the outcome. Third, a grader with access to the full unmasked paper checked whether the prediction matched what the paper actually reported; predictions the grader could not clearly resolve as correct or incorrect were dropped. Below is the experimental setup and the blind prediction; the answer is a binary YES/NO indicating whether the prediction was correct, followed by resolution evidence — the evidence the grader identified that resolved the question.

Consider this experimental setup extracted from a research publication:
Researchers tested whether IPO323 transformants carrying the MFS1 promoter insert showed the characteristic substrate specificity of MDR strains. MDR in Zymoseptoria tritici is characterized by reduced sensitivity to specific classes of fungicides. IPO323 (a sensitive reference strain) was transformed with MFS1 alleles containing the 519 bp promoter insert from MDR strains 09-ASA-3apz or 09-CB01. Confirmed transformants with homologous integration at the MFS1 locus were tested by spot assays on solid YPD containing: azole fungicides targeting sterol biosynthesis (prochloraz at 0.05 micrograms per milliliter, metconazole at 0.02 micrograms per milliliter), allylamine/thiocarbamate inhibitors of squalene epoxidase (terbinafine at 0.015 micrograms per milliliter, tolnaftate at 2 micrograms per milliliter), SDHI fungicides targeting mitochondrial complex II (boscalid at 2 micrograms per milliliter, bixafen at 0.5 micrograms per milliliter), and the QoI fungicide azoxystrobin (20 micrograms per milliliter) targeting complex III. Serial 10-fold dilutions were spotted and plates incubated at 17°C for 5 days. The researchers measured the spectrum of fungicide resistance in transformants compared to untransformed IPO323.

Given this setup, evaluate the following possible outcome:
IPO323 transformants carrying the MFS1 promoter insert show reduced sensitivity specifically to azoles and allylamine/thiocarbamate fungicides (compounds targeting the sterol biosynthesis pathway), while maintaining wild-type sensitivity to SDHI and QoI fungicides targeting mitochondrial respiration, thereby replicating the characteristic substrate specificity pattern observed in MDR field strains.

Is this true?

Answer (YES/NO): NO